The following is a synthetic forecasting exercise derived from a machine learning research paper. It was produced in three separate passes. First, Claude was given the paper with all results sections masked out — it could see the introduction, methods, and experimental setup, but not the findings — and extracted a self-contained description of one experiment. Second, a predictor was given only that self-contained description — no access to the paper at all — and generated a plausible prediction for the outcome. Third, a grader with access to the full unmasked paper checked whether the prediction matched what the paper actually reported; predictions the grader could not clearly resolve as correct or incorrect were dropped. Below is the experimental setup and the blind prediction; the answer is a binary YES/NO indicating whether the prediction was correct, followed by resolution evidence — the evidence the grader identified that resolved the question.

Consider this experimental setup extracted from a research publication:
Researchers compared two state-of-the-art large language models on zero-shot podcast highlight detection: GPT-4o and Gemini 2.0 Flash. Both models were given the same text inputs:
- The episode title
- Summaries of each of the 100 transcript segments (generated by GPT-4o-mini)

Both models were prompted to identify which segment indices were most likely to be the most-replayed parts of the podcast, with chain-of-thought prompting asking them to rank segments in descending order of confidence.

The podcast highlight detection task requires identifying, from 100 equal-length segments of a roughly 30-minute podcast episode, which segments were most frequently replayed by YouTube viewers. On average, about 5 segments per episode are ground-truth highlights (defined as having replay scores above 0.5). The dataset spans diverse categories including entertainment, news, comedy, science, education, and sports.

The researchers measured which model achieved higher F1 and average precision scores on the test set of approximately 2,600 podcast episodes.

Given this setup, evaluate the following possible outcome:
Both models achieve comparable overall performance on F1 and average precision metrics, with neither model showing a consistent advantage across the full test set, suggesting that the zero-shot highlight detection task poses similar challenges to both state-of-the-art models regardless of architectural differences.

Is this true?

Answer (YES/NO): NO